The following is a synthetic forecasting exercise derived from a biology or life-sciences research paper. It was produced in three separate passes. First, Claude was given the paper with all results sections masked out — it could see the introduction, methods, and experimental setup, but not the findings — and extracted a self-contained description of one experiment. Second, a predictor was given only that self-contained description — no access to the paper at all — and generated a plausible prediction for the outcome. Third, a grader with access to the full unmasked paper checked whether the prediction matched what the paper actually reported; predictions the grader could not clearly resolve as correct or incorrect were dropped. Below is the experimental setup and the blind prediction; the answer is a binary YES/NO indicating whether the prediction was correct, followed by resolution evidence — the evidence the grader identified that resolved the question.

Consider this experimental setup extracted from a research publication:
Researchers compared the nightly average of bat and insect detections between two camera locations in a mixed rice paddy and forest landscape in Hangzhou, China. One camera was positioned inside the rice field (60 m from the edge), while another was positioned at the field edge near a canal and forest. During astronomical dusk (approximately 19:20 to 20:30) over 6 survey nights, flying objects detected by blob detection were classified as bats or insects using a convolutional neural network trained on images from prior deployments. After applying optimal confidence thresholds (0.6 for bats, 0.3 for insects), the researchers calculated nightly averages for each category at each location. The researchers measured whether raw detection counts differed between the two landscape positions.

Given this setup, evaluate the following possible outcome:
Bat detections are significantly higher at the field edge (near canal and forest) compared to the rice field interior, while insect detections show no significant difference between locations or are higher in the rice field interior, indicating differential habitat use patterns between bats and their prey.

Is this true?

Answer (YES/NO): NO